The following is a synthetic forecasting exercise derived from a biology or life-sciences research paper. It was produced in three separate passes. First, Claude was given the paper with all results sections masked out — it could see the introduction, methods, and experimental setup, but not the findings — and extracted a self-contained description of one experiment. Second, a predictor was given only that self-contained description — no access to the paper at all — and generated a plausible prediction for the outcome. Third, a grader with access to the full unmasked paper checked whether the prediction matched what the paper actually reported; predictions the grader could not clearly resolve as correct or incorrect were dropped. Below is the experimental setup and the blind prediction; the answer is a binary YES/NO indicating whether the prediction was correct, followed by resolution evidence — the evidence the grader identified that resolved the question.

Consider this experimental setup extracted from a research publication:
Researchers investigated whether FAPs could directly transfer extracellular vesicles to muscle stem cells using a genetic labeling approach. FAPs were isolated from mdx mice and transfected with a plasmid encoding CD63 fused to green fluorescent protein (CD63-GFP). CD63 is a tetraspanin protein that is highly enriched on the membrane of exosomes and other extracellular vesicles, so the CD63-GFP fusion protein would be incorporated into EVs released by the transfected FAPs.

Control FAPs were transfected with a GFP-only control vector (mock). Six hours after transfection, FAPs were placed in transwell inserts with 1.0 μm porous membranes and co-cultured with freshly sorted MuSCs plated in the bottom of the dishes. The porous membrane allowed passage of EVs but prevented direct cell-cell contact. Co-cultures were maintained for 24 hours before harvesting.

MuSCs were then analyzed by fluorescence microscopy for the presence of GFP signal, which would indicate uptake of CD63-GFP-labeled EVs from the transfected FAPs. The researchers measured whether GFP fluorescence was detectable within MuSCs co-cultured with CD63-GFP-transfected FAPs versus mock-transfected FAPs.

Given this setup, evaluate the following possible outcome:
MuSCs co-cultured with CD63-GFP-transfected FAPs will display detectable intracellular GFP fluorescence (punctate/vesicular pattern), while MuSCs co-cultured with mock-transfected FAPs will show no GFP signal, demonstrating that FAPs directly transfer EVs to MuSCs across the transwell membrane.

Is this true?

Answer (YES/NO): YES